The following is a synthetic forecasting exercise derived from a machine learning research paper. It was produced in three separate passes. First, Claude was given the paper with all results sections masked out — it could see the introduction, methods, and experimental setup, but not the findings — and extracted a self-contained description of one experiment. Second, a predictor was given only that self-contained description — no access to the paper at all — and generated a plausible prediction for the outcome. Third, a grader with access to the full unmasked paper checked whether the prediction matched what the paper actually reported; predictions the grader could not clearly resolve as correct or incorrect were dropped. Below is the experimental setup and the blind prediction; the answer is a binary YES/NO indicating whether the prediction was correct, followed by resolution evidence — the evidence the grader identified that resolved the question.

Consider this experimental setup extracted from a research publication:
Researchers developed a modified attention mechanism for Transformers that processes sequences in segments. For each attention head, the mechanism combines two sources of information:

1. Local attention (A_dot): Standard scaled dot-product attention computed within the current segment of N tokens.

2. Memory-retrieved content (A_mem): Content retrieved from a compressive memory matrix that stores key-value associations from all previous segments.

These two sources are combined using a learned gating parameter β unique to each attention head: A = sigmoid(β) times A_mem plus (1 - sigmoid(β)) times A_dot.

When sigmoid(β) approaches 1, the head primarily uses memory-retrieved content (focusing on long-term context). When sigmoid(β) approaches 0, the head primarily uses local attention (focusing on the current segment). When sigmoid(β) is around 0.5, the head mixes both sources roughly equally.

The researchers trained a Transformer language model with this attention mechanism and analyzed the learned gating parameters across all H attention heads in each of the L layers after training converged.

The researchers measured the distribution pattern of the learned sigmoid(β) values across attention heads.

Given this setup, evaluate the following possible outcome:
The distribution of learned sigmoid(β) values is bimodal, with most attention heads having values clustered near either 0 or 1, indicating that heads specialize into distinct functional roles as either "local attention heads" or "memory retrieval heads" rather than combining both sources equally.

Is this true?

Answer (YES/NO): NO